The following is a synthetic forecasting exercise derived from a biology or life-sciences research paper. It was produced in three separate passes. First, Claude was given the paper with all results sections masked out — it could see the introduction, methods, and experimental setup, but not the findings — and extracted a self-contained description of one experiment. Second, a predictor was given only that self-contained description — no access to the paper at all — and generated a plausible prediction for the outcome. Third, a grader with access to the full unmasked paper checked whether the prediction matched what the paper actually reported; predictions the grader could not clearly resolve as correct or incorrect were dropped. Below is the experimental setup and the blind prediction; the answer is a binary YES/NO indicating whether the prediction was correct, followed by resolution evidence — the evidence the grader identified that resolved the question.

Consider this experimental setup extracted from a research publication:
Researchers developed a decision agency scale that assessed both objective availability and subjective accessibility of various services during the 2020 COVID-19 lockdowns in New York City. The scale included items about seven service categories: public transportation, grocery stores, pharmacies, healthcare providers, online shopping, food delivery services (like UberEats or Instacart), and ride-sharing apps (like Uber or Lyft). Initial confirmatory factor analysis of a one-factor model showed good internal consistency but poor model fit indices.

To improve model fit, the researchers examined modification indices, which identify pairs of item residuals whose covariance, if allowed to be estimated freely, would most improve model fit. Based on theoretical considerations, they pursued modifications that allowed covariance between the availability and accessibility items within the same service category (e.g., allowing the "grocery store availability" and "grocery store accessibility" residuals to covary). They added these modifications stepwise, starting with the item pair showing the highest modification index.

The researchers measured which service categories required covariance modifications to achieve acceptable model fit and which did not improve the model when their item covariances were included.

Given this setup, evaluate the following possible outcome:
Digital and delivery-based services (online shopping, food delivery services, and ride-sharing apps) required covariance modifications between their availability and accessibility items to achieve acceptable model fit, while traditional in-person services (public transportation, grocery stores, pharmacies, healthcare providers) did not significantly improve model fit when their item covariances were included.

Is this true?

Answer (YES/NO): NO